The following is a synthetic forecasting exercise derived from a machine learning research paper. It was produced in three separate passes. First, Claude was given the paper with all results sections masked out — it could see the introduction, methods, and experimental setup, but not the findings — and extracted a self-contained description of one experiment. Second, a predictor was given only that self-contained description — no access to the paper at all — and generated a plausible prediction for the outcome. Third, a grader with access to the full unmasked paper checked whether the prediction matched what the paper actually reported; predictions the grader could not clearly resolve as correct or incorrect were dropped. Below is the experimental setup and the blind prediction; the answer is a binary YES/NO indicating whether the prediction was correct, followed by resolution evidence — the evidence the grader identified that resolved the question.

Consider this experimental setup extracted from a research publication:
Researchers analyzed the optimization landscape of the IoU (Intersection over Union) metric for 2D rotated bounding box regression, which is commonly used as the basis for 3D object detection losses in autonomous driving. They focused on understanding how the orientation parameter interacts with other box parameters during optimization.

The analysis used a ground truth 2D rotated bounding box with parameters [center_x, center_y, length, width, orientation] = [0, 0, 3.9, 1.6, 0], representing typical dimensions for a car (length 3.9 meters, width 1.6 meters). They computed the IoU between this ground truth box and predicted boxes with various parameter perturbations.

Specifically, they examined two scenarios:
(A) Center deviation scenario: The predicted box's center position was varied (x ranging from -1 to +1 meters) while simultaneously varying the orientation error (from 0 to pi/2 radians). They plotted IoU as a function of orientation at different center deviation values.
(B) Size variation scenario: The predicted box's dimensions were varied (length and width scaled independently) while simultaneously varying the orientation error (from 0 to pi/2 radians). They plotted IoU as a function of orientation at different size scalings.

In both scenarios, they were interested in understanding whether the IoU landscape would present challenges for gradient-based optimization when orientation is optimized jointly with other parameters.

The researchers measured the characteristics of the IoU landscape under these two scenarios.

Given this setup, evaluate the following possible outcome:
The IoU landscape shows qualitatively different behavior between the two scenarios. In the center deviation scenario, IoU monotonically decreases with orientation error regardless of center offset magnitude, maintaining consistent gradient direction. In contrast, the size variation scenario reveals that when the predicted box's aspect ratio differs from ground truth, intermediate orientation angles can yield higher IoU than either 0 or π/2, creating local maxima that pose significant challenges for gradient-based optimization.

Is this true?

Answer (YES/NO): NO